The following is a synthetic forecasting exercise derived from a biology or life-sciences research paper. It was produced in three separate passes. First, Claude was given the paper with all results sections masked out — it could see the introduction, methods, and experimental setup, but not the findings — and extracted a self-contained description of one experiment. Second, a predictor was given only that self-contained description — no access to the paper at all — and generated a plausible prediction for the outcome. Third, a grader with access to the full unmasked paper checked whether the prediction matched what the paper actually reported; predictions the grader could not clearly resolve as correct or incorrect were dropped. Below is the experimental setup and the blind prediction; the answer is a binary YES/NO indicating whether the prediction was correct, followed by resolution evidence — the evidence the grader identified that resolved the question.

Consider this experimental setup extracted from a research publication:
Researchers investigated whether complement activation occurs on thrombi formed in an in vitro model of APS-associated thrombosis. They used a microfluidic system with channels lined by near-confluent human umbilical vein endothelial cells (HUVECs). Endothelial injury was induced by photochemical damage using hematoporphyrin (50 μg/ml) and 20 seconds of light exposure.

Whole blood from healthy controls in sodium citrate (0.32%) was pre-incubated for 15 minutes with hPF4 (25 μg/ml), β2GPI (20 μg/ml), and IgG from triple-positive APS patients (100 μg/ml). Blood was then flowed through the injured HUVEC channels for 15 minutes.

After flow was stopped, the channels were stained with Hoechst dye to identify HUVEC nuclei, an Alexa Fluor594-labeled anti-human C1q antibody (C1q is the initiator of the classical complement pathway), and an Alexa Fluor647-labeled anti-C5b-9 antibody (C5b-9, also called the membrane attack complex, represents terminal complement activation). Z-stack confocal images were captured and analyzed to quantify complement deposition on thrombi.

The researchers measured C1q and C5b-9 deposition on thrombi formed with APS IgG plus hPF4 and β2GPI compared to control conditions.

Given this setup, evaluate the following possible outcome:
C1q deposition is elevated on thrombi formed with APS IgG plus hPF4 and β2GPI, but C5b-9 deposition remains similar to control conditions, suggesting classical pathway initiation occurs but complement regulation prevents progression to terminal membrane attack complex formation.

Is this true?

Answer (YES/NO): NO